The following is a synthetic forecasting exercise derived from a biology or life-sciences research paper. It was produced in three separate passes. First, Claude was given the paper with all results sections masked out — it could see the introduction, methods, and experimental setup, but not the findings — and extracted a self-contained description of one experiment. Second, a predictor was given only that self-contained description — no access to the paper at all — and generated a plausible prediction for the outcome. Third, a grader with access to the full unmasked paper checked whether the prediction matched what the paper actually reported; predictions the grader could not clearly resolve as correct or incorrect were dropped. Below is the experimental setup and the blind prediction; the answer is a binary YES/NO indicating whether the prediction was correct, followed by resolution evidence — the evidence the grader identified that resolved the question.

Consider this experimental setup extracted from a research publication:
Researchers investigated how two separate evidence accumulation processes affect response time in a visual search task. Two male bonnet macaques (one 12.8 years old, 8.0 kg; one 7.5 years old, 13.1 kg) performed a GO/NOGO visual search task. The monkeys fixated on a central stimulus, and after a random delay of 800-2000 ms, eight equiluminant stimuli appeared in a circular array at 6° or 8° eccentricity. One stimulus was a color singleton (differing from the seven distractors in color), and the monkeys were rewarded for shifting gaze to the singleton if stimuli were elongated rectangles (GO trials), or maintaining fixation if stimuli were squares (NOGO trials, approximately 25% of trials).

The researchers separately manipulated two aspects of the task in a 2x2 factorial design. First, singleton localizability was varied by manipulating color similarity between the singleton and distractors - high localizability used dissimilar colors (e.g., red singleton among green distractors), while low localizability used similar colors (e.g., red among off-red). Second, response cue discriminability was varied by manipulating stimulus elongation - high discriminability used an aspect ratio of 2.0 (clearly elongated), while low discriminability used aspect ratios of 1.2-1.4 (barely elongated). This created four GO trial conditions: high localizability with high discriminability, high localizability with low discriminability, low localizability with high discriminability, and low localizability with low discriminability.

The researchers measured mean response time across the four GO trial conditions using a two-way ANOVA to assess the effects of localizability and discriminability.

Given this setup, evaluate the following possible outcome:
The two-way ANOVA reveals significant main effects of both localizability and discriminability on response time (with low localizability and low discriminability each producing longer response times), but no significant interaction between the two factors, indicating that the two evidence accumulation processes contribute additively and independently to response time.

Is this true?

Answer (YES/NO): YES